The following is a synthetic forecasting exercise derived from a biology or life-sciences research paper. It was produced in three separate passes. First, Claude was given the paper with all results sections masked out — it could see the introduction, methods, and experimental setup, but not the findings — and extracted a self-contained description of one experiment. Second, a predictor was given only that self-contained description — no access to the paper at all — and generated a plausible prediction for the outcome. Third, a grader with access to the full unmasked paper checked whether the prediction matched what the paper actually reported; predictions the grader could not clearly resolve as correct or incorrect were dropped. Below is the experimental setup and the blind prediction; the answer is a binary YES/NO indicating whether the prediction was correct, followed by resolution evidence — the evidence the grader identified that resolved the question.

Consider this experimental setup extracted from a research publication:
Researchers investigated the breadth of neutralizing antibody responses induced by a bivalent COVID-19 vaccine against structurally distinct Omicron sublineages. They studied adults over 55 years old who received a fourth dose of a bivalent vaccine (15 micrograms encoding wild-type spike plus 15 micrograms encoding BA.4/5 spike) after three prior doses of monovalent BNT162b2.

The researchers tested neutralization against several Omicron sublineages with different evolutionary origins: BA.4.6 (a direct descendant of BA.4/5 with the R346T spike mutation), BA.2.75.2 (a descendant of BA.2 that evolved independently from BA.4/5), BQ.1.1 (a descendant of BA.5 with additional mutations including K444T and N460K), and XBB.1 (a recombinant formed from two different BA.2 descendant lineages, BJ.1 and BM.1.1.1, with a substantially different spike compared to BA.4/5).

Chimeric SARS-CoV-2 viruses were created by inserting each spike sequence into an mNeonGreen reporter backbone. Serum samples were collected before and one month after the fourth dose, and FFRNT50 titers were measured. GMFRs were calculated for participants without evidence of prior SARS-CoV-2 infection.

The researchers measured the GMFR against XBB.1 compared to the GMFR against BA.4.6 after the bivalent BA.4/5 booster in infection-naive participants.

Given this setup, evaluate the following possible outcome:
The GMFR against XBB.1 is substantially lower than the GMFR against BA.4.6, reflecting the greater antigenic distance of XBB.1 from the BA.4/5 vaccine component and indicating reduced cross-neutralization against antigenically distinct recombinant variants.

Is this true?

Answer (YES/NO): YES